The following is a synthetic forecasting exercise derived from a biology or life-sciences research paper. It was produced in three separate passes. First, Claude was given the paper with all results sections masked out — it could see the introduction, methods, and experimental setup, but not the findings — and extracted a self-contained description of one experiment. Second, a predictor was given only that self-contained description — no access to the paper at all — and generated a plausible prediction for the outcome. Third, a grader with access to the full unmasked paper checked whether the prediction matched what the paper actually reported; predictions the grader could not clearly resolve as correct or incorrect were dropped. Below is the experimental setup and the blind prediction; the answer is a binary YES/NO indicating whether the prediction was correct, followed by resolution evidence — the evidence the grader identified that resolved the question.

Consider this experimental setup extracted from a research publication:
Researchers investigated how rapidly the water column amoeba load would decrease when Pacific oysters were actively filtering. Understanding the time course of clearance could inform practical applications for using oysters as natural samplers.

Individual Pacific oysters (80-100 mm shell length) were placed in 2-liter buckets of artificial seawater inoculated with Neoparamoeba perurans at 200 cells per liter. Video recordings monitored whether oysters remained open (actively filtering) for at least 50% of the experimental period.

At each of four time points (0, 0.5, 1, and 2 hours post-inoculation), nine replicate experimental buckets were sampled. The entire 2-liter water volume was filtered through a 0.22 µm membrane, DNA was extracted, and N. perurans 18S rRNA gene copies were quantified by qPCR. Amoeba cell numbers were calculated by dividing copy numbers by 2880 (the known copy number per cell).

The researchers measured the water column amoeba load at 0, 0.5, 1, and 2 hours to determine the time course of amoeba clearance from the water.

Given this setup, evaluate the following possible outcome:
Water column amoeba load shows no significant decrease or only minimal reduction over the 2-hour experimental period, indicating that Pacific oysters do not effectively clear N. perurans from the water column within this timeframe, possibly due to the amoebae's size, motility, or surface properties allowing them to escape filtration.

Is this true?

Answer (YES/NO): NO